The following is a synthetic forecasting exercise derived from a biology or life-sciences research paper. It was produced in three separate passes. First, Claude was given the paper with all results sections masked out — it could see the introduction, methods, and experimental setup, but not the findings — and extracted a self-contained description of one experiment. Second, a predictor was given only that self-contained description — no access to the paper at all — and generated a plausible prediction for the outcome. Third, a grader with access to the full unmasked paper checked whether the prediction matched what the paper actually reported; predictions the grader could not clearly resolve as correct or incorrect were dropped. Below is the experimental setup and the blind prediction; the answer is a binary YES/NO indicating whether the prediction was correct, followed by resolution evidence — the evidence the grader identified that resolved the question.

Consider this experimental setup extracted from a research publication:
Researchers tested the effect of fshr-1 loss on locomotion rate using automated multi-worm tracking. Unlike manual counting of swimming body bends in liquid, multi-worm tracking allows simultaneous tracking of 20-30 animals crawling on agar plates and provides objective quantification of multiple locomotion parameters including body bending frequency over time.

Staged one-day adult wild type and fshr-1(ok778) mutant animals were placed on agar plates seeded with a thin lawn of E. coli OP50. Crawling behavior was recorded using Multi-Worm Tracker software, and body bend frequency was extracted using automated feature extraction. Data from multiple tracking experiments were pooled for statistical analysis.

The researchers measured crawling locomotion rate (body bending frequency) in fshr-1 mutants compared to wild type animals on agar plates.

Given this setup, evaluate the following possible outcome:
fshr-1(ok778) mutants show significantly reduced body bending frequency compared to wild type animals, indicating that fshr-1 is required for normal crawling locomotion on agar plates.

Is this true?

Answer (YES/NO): NO